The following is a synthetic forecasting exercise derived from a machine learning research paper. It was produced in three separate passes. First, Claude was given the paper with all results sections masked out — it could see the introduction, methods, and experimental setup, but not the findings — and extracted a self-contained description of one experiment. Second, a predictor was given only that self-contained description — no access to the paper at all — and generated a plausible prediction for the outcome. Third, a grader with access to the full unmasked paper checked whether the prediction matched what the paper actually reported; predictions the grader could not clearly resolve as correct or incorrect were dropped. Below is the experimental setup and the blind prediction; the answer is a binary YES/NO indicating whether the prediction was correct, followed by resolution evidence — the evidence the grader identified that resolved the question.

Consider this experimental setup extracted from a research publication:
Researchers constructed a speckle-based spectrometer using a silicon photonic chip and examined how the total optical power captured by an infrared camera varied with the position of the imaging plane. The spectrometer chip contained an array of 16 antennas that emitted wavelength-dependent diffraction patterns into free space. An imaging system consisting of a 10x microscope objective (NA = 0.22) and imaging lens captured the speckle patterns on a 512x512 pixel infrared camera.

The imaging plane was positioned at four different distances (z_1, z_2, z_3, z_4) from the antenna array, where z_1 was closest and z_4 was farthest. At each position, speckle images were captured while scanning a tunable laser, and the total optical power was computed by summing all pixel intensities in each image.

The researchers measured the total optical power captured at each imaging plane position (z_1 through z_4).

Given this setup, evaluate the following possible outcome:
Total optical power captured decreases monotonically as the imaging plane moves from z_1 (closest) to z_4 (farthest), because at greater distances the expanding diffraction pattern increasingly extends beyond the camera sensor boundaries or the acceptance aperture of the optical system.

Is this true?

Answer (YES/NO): NO